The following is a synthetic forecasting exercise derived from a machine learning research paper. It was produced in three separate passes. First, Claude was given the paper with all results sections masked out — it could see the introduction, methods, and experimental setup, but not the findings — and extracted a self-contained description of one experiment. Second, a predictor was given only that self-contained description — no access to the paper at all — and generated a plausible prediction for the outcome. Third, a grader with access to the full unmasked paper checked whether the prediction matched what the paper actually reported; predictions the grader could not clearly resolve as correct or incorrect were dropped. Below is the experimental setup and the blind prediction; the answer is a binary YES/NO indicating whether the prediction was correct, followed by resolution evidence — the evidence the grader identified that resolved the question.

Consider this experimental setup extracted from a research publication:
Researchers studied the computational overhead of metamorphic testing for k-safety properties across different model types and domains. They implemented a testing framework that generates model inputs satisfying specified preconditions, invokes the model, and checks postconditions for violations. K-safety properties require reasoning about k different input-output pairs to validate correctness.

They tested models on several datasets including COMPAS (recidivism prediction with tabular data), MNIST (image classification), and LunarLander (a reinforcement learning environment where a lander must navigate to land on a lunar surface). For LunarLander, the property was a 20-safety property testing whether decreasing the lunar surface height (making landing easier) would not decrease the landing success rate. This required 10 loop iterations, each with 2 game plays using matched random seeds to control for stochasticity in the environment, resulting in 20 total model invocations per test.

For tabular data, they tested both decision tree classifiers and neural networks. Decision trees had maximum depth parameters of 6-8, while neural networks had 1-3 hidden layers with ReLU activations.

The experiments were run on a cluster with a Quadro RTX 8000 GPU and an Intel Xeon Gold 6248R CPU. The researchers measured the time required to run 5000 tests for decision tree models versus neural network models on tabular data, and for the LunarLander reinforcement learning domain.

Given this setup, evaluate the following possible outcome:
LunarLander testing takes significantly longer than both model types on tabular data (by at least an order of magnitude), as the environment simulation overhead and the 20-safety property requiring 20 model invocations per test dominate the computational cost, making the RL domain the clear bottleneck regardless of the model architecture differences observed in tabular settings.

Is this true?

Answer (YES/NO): YES